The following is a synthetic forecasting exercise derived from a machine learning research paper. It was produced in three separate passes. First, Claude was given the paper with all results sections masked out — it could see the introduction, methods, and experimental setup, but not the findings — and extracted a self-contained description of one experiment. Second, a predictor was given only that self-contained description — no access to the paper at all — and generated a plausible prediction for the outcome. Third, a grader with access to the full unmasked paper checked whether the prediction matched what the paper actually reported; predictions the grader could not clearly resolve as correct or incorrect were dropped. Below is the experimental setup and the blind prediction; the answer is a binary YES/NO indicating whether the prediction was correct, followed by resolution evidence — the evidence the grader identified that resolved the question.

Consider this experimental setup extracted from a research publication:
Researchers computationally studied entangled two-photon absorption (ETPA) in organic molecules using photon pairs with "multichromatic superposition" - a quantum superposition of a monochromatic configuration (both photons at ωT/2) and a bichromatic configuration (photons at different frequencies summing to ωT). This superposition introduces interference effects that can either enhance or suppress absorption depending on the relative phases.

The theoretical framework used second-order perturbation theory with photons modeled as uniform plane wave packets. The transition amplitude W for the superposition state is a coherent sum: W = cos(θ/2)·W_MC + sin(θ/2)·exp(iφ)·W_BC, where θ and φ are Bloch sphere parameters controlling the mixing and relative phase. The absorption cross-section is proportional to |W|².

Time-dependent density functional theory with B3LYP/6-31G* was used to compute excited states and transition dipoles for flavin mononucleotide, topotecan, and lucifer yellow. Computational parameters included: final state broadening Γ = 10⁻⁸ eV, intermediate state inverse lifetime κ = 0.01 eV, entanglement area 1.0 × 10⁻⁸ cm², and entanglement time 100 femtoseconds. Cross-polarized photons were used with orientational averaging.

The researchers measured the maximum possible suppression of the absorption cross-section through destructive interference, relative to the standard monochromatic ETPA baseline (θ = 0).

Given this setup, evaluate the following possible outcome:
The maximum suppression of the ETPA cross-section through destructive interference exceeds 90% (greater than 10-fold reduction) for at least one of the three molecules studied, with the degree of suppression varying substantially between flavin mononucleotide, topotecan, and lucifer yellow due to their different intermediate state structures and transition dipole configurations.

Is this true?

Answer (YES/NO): YES